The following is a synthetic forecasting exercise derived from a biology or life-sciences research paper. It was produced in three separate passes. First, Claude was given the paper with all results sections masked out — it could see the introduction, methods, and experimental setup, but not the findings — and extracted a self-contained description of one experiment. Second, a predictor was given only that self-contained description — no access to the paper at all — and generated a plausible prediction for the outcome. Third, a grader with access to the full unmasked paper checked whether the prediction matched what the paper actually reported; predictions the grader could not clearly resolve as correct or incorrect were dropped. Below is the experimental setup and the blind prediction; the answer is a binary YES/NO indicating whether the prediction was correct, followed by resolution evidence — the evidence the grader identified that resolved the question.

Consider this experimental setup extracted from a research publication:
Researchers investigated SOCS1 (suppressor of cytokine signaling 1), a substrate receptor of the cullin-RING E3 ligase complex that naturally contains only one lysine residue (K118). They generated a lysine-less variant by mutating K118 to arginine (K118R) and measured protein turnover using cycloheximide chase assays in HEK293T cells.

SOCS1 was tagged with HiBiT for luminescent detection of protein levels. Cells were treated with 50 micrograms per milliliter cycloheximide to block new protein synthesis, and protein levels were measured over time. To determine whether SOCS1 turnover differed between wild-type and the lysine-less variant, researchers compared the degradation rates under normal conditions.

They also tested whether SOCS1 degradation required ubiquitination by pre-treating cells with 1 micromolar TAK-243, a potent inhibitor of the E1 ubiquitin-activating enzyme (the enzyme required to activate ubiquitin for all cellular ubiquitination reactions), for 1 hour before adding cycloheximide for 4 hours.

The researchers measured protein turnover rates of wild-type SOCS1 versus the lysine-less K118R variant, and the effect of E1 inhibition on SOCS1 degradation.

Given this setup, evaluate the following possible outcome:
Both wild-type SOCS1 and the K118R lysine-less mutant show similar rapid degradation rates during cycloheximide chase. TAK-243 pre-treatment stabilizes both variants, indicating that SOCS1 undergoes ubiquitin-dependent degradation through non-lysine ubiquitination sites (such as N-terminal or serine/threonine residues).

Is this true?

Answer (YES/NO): NO